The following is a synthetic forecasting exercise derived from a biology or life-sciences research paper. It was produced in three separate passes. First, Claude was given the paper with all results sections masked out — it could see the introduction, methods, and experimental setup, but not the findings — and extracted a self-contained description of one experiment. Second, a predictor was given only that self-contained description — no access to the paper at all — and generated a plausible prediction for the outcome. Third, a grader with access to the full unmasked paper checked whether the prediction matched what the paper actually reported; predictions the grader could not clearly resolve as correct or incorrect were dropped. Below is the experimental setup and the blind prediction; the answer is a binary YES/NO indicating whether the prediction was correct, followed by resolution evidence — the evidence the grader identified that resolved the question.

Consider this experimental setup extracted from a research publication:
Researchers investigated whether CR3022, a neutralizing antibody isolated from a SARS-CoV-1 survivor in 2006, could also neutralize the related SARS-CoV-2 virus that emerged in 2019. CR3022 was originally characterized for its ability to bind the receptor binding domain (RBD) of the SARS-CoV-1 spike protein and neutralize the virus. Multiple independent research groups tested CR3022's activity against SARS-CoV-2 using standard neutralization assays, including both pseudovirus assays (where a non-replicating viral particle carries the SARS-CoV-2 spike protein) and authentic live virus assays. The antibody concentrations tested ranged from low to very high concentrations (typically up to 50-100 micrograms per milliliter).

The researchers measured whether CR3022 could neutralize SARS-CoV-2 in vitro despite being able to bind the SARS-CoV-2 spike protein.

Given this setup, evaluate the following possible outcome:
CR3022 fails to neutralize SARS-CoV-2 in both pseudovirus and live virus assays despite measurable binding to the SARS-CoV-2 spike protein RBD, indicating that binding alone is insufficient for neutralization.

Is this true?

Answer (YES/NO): YES